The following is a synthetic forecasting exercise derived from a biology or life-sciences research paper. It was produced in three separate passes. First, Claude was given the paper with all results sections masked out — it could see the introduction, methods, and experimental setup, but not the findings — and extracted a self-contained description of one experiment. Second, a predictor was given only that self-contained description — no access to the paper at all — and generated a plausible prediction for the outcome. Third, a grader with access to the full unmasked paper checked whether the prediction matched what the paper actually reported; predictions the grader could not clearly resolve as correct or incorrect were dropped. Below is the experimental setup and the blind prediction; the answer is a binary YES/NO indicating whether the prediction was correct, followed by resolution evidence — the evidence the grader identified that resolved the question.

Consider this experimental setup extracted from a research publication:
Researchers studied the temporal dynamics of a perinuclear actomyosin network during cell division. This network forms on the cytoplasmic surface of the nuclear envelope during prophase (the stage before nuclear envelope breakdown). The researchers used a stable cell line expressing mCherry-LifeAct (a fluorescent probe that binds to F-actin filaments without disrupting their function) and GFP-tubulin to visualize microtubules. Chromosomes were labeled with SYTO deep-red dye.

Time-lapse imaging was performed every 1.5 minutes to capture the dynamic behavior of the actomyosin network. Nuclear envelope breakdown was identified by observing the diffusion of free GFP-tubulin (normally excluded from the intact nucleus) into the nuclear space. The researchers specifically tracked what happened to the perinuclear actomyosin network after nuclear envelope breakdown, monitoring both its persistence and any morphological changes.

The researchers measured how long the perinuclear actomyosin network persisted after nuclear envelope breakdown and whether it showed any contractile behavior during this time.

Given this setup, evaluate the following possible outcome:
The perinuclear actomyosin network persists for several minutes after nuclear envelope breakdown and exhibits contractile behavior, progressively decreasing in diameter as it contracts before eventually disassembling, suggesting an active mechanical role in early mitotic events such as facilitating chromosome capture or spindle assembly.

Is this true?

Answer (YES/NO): YES